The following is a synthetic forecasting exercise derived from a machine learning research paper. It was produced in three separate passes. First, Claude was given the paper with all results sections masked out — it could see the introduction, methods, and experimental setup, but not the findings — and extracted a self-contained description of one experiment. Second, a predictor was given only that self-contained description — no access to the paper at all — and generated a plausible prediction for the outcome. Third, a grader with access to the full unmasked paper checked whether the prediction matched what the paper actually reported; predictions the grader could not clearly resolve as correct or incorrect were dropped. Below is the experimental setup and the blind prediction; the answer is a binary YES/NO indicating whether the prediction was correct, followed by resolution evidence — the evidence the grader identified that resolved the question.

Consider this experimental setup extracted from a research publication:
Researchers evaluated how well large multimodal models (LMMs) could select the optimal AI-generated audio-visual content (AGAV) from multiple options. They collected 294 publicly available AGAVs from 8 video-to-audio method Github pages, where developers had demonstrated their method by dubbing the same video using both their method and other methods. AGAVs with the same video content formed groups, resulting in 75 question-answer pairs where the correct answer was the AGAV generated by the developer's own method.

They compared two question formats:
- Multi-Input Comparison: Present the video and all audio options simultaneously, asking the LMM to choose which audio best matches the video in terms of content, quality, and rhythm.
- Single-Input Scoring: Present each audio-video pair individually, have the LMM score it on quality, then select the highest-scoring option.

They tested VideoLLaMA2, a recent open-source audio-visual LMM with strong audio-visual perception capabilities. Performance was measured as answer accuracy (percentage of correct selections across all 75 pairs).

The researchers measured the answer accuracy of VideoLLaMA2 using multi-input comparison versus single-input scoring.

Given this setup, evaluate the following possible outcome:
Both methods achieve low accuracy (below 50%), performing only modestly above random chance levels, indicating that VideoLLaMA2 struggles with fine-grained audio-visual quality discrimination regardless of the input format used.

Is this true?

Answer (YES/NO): NO